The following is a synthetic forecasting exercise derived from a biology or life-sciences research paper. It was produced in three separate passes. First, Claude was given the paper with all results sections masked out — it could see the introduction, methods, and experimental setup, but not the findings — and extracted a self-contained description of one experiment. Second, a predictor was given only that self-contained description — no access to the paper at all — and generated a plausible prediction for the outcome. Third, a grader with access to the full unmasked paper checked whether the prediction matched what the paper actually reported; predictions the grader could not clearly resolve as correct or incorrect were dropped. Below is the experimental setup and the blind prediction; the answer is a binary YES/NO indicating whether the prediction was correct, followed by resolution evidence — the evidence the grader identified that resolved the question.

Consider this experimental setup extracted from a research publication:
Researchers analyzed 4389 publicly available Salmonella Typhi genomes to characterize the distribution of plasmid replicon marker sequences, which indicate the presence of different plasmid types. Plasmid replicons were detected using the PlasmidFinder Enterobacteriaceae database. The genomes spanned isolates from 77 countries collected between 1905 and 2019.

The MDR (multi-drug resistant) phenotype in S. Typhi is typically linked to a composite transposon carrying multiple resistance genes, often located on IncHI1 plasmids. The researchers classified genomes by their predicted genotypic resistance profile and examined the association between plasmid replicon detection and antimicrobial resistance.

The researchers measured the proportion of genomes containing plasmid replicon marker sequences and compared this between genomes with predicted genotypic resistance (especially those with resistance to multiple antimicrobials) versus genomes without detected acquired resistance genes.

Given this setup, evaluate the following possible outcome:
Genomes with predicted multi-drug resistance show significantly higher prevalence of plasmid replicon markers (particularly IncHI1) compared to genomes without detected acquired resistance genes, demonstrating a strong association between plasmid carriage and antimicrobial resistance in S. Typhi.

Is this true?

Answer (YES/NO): YES